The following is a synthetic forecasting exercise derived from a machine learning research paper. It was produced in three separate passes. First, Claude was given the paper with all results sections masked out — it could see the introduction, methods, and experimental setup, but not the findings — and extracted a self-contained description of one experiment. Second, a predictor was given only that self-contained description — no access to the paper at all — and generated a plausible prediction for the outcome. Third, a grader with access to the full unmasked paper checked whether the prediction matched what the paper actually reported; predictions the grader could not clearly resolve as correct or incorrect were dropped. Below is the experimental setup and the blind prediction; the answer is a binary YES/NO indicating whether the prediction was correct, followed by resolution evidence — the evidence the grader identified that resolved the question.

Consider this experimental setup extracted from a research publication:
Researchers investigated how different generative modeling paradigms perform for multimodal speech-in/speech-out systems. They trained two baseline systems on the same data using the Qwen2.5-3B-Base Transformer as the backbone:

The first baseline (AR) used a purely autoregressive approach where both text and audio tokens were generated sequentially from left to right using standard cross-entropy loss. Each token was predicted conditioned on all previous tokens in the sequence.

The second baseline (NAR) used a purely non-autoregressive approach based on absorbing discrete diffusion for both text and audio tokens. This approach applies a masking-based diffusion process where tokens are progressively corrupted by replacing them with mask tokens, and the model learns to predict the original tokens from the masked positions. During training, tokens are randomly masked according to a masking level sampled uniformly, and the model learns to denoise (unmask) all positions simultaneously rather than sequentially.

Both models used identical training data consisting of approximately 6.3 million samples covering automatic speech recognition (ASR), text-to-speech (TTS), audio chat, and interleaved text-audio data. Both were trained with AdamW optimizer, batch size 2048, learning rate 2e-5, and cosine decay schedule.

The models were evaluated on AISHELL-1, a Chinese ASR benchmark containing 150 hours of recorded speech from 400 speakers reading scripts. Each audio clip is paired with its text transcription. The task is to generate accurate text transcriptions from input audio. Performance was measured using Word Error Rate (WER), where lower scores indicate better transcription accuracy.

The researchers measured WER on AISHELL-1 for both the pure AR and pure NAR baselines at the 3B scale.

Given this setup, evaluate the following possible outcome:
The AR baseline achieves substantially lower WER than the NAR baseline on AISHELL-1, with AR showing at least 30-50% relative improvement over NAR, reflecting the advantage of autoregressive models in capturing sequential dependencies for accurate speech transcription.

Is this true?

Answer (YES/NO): YES